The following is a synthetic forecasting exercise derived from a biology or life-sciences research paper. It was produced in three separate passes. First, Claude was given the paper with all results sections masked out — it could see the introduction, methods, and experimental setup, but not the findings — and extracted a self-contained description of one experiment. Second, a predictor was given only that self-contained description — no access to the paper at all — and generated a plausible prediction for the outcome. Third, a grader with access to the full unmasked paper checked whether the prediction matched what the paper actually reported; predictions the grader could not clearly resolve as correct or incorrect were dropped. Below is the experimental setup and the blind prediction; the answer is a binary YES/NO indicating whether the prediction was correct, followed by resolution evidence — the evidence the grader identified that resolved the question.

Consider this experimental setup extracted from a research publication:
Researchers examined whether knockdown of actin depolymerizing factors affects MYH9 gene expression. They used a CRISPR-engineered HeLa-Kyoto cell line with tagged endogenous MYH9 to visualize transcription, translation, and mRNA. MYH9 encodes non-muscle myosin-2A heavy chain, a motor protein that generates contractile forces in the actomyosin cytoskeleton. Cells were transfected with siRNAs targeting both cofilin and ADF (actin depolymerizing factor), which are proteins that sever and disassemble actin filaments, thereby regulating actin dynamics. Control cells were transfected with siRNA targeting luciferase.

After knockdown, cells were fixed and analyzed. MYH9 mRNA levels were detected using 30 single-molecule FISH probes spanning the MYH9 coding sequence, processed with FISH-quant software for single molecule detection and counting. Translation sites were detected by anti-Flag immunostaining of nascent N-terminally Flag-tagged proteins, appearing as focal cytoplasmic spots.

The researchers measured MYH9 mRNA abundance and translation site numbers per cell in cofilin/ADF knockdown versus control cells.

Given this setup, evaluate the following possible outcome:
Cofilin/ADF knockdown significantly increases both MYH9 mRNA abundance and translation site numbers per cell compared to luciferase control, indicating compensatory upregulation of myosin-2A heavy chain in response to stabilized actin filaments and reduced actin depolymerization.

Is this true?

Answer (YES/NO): YES